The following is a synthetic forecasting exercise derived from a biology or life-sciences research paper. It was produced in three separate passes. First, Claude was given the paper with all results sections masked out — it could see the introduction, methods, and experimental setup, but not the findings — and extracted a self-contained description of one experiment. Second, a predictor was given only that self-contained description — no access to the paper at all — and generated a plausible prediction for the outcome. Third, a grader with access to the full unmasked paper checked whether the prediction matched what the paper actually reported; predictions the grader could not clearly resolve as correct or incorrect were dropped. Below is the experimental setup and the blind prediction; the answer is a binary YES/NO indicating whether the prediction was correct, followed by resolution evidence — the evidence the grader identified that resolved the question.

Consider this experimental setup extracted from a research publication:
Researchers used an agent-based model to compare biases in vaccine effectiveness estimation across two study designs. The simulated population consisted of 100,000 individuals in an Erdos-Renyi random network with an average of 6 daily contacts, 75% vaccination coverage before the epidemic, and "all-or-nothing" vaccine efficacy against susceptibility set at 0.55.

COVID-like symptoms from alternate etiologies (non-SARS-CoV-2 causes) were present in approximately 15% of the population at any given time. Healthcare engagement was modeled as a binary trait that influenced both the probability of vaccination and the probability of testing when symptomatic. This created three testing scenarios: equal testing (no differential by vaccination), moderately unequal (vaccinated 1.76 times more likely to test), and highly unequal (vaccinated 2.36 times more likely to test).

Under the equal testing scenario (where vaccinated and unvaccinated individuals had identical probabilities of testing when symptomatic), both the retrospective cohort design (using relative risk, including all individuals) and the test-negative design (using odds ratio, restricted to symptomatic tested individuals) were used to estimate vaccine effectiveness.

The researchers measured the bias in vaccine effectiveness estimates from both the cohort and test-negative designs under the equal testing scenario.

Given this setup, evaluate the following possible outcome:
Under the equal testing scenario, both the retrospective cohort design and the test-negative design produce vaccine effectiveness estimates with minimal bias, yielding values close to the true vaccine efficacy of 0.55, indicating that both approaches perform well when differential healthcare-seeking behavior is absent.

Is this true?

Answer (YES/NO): NO